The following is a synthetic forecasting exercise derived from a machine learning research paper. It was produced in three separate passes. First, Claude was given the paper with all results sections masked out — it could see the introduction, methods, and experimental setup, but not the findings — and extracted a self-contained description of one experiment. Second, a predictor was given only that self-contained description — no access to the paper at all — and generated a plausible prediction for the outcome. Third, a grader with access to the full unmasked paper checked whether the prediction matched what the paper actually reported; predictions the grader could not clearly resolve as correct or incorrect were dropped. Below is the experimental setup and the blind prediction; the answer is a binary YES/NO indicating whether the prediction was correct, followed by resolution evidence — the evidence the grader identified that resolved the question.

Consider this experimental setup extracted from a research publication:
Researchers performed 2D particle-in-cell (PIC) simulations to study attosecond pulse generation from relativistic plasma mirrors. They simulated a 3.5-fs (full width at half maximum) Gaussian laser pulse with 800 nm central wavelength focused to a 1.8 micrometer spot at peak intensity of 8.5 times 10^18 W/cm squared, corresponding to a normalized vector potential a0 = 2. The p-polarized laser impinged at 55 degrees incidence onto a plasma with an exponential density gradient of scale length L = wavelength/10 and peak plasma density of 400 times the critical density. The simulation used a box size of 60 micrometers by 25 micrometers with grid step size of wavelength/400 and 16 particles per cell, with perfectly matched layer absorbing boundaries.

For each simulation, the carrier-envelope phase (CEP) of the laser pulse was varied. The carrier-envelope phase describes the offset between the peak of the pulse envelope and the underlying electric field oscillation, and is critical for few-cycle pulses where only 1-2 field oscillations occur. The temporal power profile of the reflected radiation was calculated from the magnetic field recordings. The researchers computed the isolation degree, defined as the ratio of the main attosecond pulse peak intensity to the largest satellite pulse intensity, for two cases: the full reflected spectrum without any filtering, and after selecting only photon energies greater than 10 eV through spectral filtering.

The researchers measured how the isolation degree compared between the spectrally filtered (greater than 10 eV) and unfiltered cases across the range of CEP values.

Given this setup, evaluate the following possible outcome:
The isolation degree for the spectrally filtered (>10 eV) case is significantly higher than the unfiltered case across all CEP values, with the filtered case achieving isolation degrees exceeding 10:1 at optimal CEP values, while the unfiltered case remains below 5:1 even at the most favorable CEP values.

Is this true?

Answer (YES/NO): NO